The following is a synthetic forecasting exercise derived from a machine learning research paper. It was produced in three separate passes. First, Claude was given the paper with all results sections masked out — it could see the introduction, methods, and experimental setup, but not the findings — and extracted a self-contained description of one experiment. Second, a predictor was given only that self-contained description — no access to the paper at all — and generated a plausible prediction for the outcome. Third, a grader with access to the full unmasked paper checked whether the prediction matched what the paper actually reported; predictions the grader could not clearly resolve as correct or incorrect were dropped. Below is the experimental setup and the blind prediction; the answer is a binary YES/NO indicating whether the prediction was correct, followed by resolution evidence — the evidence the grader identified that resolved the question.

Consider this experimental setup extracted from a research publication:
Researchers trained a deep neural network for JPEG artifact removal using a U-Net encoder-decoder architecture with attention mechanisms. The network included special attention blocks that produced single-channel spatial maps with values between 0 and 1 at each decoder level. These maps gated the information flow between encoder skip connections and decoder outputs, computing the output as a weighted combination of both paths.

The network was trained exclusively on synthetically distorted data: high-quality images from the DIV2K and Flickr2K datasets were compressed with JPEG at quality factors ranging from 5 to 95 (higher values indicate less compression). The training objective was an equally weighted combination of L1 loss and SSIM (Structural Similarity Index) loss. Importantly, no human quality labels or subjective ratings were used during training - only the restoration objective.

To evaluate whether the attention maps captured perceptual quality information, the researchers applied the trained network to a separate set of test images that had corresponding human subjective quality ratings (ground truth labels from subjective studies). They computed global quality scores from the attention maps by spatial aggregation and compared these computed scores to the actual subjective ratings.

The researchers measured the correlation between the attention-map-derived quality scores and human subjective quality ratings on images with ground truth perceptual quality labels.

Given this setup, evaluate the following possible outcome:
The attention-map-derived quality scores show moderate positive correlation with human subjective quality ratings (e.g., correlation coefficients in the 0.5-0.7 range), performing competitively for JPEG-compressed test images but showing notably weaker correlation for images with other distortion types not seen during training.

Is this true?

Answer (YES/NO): NO